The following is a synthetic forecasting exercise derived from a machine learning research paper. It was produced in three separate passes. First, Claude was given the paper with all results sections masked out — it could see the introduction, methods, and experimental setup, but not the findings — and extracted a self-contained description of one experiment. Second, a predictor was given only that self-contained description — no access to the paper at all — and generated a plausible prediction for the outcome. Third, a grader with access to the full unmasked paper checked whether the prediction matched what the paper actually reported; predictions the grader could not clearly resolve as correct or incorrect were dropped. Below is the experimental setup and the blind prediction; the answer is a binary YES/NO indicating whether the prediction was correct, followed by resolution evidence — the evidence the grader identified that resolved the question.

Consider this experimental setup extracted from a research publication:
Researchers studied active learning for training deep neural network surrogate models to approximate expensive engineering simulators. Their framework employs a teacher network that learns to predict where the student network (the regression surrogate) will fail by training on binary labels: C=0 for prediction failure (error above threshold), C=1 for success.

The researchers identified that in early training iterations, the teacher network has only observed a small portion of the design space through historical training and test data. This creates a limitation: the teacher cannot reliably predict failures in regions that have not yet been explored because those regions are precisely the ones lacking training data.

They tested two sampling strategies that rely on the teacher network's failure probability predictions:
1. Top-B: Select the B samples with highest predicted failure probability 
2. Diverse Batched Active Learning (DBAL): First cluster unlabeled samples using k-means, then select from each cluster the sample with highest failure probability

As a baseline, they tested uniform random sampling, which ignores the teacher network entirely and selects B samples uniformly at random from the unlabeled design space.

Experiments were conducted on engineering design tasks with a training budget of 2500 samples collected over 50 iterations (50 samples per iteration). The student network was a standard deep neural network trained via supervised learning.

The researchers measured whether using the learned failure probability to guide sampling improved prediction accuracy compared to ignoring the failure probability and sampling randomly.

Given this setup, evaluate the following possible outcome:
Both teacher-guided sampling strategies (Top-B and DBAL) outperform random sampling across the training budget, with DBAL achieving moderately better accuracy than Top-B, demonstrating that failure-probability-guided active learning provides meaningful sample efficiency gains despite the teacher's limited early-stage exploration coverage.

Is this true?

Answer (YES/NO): NO